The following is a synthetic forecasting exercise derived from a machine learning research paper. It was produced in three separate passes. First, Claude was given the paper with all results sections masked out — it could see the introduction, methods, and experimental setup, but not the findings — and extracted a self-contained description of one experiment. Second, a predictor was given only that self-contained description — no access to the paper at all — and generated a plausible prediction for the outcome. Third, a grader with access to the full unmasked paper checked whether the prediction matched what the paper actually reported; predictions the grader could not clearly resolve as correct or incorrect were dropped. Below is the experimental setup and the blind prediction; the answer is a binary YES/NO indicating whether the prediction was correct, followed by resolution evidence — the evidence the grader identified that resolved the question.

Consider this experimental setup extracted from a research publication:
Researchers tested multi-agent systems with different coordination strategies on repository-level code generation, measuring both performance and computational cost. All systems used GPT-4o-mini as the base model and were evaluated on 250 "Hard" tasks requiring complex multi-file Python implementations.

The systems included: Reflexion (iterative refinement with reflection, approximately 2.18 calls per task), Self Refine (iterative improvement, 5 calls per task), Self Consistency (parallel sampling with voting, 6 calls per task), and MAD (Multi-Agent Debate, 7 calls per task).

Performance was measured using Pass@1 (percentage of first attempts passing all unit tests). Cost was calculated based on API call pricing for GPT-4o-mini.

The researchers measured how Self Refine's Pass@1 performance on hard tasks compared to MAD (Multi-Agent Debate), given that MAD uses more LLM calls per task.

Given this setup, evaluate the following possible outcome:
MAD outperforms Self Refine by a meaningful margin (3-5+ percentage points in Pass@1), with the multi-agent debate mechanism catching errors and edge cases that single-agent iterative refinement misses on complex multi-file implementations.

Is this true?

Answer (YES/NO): NO